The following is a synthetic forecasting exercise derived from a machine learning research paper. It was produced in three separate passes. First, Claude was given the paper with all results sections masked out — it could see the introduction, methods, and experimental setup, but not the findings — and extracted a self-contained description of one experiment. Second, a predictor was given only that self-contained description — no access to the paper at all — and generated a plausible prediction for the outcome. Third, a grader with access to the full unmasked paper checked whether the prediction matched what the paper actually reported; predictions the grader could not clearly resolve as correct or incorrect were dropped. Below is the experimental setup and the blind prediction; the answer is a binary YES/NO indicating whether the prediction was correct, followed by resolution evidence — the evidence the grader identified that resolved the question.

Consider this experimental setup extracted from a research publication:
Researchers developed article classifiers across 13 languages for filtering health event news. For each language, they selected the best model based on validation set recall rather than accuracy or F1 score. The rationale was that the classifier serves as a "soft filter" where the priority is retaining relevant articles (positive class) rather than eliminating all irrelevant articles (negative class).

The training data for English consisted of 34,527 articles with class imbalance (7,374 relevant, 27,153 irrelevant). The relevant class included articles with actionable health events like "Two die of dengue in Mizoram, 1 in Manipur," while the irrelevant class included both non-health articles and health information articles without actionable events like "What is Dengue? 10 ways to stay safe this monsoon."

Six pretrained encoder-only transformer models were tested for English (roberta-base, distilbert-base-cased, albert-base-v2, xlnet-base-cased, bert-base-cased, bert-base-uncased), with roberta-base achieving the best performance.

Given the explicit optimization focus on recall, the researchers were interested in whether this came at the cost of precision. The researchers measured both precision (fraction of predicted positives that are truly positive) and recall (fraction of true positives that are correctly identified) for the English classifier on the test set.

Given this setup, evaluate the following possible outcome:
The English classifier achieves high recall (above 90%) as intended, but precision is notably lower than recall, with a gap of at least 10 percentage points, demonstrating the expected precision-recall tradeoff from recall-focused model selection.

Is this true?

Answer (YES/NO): NO